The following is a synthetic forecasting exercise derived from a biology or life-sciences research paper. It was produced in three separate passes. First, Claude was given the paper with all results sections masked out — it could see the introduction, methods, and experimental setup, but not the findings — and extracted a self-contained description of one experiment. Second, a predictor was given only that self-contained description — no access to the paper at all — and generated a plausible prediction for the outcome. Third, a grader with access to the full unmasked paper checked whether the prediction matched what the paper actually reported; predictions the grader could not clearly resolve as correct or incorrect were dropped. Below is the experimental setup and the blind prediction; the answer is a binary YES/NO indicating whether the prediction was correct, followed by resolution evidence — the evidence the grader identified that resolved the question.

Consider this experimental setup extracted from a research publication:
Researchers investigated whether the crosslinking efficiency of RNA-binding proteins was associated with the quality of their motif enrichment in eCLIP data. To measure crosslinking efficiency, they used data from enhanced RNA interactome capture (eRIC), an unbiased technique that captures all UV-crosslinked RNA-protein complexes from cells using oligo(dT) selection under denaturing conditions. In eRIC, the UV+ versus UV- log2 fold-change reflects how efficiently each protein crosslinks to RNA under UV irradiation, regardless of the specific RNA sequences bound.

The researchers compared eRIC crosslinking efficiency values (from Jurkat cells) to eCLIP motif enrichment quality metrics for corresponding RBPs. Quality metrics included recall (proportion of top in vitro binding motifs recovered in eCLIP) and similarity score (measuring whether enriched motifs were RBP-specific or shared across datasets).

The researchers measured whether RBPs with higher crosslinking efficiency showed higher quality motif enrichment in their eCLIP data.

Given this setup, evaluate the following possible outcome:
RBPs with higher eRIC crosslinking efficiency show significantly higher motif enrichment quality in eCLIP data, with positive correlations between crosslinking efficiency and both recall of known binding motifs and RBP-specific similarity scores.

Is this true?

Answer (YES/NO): YES